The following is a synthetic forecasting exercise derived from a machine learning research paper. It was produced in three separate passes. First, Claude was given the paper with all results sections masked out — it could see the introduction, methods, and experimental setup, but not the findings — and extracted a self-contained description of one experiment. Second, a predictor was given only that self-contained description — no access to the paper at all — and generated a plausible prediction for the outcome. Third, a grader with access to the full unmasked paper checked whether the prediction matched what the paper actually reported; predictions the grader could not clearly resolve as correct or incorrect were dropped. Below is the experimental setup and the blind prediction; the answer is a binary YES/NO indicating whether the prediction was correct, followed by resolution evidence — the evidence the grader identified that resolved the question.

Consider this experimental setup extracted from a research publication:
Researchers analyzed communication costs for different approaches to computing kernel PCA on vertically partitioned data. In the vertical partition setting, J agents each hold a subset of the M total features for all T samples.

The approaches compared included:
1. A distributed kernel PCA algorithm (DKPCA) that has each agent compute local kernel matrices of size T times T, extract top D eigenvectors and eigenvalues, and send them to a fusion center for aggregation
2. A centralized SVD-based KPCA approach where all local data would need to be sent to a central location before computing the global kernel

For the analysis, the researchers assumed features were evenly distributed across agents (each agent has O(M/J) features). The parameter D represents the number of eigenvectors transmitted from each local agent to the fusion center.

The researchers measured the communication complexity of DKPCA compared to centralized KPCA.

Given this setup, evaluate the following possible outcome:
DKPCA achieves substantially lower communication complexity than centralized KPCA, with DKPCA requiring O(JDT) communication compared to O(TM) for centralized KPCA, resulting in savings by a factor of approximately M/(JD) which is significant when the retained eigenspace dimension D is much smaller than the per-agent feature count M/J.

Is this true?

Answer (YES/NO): NO